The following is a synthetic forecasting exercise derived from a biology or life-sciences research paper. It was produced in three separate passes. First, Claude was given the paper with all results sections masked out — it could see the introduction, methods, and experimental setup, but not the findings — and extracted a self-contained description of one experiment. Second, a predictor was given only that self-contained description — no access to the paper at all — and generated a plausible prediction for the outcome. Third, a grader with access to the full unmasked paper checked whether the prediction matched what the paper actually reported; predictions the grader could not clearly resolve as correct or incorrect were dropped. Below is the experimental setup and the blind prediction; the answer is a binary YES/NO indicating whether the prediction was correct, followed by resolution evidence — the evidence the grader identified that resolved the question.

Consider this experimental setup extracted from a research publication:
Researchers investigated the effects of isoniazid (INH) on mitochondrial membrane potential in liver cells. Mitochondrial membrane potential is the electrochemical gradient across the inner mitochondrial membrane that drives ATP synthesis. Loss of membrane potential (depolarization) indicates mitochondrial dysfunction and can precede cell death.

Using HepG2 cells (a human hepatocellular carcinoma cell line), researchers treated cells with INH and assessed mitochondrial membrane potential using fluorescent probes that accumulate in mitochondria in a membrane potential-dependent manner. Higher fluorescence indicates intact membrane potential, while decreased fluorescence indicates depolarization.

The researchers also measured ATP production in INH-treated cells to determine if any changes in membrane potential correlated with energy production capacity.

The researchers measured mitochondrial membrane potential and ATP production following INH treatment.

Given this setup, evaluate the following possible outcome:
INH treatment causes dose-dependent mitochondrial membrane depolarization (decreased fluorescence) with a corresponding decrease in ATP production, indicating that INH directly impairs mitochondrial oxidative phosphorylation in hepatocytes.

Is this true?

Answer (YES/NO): YES